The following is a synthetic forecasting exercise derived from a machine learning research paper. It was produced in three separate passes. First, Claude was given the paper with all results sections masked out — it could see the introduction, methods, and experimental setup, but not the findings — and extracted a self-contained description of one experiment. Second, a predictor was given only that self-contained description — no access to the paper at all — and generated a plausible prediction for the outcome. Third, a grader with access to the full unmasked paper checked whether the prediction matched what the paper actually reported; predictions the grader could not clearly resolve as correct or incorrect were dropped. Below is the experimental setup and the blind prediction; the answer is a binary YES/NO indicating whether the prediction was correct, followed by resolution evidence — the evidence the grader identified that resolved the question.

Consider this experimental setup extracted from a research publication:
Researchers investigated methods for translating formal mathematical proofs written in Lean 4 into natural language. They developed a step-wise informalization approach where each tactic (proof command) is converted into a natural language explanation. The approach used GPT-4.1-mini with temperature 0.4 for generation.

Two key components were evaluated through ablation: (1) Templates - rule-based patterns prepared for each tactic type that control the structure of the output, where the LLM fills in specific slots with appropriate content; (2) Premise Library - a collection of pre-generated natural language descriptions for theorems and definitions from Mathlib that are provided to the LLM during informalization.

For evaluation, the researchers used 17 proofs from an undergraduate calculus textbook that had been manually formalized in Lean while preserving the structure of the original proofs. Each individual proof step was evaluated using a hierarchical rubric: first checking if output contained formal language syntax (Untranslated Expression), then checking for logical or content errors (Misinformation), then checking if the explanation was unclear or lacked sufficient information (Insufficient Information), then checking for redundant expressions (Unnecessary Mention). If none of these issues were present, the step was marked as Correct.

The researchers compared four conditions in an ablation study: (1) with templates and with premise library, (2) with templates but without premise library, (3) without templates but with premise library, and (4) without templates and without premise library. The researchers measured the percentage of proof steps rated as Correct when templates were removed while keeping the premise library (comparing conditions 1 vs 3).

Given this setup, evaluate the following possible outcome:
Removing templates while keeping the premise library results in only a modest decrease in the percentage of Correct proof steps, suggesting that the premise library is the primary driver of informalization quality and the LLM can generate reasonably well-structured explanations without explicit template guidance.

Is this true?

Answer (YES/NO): NO